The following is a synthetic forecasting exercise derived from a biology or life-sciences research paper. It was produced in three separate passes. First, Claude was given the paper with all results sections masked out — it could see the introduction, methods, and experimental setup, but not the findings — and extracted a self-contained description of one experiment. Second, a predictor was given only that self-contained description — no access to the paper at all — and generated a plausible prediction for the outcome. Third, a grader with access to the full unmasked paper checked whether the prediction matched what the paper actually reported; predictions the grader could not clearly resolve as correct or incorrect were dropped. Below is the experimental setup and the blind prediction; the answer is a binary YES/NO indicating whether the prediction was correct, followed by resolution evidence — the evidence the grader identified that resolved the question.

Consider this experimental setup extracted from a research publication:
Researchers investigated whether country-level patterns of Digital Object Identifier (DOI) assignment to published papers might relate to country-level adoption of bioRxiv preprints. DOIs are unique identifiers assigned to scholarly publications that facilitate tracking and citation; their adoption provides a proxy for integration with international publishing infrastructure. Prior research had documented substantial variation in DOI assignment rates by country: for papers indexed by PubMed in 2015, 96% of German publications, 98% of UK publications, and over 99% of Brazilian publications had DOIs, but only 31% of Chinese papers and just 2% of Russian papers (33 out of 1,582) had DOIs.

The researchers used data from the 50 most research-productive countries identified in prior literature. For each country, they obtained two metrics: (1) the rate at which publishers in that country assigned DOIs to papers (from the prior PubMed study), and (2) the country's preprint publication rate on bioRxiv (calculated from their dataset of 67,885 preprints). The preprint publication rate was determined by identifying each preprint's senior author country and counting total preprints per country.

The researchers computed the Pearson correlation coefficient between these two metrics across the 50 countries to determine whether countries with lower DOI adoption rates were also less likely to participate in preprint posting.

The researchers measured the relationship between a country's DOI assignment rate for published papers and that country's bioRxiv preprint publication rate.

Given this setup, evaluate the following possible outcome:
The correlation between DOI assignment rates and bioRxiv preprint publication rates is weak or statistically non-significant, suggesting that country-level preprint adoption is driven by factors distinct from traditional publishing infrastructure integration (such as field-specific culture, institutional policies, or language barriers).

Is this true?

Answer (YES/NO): YES